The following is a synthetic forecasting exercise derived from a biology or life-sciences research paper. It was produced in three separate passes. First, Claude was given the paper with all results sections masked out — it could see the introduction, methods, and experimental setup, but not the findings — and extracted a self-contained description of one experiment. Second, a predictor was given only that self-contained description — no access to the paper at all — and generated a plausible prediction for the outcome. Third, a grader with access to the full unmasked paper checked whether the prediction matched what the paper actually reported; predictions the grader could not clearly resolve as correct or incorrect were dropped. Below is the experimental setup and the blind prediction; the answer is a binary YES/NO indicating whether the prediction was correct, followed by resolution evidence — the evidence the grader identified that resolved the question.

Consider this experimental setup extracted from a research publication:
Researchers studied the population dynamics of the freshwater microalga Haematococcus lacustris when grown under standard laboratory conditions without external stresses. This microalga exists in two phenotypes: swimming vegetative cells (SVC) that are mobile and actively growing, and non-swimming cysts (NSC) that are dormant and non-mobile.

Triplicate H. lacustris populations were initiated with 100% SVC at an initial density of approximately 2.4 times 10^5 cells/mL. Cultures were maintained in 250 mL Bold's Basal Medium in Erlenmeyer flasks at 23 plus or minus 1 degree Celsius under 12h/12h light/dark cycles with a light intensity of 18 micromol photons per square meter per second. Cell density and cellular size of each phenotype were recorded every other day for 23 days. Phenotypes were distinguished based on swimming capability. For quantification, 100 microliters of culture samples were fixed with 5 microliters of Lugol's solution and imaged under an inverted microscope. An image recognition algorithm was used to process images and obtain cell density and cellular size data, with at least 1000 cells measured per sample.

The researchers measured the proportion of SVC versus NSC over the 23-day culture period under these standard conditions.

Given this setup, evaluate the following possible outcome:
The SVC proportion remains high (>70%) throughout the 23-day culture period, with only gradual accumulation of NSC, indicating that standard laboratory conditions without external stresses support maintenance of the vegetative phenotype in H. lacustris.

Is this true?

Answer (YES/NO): NO